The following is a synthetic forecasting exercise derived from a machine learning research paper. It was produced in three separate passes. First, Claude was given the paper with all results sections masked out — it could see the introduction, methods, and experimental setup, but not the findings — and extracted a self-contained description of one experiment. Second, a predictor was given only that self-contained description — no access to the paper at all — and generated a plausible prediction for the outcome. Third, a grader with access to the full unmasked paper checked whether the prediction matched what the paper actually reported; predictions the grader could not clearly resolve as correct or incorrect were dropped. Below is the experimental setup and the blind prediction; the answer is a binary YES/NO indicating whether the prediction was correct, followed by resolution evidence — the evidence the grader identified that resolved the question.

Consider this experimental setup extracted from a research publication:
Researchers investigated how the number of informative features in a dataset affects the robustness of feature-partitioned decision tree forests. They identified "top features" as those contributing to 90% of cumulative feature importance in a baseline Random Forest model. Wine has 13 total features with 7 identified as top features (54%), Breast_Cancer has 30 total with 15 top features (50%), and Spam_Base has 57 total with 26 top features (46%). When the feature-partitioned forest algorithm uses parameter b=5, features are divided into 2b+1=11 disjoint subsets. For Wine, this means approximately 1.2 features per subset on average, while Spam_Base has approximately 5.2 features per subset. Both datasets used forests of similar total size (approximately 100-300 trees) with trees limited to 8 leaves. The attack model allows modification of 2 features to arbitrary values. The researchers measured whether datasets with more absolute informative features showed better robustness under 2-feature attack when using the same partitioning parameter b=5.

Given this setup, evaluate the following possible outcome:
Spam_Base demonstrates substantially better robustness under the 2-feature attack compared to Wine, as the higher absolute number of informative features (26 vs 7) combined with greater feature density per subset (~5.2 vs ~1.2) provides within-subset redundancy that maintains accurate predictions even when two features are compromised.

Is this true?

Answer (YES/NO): NO